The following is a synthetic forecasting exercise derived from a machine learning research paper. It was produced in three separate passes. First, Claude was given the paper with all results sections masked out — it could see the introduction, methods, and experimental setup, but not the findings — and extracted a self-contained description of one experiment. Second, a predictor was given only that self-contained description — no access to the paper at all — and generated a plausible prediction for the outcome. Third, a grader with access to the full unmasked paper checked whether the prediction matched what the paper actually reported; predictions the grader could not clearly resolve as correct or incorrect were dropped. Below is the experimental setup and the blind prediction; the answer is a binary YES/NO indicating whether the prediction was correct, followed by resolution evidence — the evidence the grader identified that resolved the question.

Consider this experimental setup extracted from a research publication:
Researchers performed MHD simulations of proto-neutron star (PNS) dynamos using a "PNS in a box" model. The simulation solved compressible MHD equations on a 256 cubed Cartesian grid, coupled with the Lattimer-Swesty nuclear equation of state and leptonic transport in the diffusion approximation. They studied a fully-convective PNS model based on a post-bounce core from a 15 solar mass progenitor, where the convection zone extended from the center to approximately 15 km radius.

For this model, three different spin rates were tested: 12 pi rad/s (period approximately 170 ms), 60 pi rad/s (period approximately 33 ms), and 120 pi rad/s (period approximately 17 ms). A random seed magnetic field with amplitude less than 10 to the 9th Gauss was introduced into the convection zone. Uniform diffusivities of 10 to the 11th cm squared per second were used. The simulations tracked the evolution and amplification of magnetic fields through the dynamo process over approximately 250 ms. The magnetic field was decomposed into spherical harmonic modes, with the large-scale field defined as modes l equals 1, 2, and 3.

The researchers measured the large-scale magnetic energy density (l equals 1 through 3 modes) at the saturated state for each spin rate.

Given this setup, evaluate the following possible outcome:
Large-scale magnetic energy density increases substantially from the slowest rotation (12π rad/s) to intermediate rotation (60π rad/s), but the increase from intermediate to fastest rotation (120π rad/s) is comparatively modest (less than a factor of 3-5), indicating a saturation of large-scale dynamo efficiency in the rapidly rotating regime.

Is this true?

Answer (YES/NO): NO